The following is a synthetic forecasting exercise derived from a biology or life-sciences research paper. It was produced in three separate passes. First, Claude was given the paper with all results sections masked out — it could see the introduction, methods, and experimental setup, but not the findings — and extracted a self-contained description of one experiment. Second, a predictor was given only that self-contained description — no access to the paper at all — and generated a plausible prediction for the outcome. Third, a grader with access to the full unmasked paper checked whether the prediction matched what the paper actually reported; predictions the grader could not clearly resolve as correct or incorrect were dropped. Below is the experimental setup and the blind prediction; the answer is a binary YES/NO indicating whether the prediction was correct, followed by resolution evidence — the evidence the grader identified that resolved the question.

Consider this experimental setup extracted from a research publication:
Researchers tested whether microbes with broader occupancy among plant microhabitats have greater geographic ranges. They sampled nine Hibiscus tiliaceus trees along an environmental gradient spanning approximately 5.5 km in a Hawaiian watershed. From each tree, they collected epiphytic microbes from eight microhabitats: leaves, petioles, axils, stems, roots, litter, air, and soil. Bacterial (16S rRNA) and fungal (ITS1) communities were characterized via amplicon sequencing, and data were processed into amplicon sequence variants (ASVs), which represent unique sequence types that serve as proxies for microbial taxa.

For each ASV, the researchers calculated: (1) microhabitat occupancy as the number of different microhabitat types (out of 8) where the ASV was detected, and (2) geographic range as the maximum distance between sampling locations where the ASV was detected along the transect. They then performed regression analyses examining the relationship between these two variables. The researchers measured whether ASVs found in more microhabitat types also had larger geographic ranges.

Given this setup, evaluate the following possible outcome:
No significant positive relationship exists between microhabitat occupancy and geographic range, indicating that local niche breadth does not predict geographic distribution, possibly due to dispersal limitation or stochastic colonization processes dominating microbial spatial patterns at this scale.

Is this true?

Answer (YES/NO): NO